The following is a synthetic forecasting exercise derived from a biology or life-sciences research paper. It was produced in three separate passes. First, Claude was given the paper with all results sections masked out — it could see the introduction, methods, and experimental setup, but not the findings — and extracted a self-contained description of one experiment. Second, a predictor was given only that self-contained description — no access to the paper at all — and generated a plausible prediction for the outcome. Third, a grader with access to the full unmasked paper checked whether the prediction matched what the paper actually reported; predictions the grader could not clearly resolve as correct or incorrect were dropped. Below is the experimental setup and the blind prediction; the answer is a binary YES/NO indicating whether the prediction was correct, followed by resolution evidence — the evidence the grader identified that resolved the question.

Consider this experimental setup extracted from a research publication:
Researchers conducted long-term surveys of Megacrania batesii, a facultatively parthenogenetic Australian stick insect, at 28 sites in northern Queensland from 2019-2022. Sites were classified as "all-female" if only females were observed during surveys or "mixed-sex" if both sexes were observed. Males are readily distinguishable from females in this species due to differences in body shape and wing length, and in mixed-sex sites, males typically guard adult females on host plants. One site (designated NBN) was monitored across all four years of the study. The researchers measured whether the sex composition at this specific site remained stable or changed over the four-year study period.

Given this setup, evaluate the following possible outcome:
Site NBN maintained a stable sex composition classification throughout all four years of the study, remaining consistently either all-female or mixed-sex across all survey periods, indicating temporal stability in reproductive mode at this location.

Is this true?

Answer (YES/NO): NO